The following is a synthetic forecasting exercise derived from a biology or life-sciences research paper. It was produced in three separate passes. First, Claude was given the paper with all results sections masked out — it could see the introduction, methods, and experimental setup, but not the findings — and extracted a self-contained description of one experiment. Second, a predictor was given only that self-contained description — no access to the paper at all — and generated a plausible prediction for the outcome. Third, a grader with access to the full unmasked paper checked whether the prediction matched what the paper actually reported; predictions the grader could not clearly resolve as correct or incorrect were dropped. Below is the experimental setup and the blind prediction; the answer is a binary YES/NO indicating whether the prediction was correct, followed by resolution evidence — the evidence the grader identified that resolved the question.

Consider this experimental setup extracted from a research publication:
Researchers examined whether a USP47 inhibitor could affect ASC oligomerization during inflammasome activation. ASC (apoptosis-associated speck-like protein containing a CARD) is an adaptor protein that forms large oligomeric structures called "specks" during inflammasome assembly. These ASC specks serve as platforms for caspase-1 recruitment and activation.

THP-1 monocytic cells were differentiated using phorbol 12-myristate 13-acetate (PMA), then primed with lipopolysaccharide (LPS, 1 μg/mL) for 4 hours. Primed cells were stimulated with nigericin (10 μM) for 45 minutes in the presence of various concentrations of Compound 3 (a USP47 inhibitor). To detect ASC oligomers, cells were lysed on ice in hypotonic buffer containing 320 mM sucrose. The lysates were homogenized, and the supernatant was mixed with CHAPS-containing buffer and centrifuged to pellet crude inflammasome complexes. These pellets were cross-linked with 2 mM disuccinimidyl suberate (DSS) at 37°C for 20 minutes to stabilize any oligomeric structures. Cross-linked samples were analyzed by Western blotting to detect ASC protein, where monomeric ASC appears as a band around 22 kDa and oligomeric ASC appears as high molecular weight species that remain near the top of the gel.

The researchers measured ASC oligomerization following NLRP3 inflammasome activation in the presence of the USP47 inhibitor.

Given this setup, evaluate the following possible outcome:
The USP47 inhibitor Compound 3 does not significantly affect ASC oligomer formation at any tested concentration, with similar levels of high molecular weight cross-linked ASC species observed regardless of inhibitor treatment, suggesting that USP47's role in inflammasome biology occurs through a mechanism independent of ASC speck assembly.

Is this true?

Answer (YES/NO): NO